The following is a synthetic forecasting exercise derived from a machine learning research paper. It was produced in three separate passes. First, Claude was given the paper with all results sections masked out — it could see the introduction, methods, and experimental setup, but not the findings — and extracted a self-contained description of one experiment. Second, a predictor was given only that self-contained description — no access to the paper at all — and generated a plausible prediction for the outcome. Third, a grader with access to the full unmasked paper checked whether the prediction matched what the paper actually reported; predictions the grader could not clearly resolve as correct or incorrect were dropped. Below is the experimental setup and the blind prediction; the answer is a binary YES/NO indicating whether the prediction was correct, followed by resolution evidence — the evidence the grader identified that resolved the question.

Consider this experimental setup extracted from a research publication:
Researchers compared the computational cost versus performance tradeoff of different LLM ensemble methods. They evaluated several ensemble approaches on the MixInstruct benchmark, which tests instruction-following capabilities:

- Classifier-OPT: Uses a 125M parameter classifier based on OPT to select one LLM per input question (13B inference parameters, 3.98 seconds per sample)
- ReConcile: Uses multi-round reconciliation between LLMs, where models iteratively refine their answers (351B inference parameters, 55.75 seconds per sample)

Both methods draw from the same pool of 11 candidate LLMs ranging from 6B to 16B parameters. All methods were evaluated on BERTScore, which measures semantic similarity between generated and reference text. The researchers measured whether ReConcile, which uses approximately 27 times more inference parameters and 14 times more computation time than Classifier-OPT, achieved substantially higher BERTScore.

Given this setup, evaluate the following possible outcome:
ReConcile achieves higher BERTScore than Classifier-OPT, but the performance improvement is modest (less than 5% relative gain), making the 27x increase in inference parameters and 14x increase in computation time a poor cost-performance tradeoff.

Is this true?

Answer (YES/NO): NO